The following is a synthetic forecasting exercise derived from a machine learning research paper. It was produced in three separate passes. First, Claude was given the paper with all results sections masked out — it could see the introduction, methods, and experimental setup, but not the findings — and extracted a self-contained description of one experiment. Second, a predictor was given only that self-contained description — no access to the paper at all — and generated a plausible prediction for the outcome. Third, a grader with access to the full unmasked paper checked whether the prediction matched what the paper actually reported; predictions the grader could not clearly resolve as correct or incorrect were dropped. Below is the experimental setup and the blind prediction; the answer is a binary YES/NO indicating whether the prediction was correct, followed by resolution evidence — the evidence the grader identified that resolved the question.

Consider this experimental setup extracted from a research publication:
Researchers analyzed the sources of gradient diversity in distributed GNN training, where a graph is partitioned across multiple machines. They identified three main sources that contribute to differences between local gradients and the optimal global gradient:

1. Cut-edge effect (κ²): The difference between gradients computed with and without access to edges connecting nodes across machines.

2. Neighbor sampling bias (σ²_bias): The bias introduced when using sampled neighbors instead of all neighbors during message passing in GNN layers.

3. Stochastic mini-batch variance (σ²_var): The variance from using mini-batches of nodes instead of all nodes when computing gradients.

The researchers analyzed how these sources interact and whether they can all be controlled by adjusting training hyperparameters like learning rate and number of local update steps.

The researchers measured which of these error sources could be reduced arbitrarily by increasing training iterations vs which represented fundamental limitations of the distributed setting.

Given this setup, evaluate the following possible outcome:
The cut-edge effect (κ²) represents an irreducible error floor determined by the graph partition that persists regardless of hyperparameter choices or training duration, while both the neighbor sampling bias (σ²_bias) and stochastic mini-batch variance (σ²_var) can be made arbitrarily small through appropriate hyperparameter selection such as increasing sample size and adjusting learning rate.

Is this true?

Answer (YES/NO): NO